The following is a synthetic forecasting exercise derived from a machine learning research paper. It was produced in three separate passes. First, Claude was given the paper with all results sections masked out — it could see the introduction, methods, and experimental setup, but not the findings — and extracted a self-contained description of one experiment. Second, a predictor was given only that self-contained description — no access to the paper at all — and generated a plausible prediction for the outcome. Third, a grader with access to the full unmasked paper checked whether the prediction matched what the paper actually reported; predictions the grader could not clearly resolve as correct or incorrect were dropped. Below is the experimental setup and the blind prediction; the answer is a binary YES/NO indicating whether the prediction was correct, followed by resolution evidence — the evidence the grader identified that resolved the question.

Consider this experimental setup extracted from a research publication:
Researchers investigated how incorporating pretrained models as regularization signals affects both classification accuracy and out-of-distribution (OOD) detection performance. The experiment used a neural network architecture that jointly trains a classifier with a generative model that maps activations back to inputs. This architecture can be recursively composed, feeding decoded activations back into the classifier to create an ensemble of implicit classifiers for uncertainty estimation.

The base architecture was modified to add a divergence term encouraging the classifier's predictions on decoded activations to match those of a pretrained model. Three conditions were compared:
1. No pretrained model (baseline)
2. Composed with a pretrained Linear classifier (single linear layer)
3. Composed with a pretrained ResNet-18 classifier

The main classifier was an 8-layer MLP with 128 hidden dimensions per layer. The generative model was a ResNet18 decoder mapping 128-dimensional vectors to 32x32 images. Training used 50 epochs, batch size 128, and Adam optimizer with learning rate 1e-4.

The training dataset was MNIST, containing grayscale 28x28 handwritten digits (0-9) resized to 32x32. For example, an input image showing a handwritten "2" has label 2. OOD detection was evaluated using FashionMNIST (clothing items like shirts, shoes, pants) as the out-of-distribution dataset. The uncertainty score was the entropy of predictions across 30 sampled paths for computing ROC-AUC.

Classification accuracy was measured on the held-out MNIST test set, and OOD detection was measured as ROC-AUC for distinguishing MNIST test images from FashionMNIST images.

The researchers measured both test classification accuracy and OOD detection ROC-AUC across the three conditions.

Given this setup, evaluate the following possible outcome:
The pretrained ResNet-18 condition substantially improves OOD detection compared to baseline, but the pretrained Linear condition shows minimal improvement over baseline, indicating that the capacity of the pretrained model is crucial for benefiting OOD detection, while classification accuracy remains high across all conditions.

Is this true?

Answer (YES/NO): NO